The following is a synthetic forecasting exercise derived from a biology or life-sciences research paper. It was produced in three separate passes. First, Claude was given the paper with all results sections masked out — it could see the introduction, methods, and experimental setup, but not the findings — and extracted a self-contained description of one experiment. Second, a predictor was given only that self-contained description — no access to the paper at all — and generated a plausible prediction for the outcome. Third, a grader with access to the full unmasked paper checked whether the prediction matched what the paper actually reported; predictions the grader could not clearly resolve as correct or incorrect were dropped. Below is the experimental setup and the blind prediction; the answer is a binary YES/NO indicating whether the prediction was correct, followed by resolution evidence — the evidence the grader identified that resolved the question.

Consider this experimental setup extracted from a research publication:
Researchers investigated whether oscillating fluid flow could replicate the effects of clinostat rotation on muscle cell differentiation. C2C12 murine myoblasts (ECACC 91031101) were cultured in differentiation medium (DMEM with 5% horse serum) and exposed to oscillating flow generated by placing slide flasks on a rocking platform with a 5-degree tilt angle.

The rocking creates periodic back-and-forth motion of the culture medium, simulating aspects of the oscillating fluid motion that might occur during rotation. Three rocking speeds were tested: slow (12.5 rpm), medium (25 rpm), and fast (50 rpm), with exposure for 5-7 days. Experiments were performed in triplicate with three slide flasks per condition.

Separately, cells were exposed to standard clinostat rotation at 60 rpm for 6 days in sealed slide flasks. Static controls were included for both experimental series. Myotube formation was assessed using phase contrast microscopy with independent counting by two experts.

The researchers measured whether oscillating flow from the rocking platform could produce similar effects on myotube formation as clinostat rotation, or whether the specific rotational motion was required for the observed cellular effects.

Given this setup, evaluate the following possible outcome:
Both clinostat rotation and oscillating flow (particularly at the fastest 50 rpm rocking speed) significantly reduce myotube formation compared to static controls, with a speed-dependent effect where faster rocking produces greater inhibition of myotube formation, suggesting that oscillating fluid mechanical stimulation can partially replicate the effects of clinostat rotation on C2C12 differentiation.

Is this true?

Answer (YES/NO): NO